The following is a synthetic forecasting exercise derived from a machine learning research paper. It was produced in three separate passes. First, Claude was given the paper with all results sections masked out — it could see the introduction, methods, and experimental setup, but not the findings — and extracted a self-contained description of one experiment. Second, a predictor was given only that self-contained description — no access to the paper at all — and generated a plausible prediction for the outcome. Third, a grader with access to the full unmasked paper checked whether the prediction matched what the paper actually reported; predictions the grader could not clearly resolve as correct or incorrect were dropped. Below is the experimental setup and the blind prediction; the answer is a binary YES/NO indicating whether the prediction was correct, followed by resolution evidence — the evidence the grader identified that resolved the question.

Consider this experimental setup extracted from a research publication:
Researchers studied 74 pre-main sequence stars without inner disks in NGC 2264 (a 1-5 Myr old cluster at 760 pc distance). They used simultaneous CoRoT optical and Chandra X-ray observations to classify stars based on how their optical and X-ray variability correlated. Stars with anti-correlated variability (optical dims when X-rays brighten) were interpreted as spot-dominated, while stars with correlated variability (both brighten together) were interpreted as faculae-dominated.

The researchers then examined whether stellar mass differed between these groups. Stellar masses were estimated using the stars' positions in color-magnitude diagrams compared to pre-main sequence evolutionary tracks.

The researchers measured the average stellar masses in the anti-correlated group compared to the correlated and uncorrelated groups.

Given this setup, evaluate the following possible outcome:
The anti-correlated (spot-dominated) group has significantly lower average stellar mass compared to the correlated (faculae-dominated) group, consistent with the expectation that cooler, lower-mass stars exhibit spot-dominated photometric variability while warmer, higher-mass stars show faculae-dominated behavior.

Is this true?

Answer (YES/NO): NO